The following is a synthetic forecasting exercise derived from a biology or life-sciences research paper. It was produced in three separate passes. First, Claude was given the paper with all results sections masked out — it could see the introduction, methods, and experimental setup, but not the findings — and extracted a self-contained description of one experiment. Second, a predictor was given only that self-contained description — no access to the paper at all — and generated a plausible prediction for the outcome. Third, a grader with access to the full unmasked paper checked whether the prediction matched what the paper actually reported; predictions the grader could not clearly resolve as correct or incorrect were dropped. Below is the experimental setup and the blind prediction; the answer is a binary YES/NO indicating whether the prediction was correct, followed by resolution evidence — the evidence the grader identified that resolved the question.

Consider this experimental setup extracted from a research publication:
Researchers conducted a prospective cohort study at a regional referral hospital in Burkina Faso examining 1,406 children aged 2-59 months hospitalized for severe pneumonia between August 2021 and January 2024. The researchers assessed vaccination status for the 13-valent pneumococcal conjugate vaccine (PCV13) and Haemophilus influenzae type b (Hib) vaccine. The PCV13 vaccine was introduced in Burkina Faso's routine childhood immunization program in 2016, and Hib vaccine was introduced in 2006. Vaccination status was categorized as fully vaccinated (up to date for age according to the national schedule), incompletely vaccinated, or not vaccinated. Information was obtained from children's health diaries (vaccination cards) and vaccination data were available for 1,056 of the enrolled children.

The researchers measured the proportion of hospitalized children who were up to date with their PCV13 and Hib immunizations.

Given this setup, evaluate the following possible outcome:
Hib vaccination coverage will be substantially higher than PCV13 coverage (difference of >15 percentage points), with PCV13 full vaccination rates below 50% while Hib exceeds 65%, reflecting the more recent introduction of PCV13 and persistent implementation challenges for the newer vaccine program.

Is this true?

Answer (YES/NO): NO